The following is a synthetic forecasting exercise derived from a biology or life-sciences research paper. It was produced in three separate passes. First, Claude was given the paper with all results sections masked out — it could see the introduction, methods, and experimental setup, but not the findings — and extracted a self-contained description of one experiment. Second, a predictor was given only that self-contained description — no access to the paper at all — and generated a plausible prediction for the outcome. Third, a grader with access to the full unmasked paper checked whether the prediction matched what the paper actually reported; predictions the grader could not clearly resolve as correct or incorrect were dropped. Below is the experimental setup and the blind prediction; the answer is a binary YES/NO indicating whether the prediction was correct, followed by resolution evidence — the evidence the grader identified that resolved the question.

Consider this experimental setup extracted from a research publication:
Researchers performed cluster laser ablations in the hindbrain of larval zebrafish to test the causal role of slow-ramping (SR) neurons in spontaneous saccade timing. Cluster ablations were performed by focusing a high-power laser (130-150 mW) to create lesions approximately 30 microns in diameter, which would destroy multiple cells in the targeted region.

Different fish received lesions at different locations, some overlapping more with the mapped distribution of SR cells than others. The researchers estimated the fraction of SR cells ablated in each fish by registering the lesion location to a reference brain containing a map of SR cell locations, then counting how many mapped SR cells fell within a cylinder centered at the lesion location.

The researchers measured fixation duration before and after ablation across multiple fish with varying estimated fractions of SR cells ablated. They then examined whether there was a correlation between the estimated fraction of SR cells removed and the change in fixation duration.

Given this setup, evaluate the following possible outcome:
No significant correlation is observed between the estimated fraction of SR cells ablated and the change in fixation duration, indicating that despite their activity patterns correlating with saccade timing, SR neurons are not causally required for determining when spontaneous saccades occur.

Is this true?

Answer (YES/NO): NO